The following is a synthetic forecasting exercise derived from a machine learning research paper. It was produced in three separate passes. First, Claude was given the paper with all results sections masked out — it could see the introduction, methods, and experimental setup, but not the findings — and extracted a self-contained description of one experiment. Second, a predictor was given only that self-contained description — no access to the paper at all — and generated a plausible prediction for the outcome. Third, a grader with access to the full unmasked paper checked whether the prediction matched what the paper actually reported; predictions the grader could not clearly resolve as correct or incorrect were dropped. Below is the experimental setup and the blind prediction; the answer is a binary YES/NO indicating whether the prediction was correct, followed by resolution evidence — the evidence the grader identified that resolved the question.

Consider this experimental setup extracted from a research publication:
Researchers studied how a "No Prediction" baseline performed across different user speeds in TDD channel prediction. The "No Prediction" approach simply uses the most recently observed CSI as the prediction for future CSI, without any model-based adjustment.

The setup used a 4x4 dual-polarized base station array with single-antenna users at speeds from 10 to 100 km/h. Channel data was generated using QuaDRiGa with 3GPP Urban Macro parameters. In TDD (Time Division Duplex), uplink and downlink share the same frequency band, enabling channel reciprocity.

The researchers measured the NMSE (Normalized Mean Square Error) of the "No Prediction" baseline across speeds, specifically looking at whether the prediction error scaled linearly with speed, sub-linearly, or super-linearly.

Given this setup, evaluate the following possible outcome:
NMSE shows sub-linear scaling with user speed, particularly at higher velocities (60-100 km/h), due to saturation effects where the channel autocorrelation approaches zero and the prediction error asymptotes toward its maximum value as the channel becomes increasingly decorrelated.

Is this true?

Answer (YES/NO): NO